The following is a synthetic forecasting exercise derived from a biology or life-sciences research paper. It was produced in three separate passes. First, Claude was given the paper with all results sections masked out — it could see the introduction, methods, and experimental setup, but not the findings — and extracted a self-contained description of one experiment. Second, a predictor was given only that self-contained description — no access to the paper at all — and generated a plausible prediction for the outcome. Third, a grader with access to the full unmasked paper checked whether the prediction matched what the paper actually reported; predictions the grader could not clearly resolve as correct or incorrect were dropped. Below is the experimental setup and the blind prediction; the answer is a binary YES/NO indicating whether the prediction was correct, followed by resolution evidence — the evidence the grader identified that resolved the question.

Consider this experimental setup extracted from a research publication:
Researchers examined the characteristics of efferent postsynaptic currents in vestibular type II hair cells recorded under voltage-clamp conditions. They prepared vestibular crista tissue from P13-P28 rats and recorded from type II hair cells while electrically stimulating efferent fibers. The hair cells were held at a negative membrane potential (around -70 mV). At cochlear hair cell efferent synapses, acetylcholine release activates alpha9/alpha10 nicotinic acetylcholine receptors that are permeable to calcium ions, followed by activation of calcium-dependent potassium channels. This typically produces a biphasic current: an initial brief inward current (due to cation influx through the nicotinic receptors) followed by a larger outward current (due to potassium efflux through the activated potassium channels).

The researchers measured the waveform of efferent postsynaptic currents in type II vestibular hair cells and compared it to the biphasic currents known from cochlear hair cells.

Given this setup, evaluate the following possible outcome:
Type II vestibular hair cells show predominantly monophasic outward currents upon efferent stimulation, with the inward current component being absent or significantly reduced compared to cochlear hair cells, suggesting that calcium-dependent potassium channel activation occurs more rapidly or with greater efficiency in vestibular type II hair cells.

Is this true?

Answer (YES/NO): NO